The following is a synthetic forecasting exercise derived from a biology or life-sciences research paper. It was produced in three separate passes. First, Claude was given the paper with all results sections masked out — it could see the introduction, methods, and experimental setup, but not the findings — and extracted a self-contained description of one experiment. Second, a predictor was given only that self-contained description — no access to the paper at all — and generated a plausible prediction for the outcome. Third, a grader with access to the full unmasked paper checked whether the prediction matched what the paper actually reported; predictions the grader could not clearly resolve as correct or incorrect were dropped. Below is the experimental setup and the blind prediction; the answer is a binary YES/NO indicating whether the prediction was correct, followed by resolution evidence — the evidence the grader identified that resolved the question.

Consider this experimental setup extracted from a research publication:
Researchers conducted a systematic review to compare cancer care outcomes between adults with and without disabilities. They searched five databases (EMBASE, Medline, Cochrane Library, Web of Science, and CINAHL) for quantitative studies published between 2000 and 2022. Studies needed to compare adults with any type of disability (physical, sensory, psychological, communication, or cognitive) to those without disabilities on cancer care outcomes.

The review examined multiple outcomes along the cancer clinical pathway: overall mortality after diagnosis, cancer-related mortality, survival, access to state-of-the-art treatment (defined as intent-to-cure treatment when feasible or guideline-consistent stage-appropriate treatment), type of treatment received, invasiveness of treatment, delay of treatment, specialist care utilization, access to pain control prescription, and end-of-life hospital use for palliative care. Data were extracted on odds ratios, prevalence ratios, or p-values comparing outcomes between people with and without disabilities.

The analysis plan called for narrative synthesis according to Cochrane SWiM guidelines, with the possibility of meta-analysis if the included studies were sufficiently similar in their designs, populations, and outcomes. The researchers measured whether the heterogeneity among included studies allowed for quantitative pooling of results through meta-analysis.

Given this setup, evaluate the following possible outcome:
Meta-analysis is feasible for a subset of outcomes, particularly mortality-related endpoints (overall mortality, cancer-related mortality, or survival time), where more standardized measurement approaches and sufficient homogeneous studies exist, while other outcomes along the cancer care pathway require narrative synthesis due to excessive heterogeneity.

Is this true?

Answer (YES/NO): NO